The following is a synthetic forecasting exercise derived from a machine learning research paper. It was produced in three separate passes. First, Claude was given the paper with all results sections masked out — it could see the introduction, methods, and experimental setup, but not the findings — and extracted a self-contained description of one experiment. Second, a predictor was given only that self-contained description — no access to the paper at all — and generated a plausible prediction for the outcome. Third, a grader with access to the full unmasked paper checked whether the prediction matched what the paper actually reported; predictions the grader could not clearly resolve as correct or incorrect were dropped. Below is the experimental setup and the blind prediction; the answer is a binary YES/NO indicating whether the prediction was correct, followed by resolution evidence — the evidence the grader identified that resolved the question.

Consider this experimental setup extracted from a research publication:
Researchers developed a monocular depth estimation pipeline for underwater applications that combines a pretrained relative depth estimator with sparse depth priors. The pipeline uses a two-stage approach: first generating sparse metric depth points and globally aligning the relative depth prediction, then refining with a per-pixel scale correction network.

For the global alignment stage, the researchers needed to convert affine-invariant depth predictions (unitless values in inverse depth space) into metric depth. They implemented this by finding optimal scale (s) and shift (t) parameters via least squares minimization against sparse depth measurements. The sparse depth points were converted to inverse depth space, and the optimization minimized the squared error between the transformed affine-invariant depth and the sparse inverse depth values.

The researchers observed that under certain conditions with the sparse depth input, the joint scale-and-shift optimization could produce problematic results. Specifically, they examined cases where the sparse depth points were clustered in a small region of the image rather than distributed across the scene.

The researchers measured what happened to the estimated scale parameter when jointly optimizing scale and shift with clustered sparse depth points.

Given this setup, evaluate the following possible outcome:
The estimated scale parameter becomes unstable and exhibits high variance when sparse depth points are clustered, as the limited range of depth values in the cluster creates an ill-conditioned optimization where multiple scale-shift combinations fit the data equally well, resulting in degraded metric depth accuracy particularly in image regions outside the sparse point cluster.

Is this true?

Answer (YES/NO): NO